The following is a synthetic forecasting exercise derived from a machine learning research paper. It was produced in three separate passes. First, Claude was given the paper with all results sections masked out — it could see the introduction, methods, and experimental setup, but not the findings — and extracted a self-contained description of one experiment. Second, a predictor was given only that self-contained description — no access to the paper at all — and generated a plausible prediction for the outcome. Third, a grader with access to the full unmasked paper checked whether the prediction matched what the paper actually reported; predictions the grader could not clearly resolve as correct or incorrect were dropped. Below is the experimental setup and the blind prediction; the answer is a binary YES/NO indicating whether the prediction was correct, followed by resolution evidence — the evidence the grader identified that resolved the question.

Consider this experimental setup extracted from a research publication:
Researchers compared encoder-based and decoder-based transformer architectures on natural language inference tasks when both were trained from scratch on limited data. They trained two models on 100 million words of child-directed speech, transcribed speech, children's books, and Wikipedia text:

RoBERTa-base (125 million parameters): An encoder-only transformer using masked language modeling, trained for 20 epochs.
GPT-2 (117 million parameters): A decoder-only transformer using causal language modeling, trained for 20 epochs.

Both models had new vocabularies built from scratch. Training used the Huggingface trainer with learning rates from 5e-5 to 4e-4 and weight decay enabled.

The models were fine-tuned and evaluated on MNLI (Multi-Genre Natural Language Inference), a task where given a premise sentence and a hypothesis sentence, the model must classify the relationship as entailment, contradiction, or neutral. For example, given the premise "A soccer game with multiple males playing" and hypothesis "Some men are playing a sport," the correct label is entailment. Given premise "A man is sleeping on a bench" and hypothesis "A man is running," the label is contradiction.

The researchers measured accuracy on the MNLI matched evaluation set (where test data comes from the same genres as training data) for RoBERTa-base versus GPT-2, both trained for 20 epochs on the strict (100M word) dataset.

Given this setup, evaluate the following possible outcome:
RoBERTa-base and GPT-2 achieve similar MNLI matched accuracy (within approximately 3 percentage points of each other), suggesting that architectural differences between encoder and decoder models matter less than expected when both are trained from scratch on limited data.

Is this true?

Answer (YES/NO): YES